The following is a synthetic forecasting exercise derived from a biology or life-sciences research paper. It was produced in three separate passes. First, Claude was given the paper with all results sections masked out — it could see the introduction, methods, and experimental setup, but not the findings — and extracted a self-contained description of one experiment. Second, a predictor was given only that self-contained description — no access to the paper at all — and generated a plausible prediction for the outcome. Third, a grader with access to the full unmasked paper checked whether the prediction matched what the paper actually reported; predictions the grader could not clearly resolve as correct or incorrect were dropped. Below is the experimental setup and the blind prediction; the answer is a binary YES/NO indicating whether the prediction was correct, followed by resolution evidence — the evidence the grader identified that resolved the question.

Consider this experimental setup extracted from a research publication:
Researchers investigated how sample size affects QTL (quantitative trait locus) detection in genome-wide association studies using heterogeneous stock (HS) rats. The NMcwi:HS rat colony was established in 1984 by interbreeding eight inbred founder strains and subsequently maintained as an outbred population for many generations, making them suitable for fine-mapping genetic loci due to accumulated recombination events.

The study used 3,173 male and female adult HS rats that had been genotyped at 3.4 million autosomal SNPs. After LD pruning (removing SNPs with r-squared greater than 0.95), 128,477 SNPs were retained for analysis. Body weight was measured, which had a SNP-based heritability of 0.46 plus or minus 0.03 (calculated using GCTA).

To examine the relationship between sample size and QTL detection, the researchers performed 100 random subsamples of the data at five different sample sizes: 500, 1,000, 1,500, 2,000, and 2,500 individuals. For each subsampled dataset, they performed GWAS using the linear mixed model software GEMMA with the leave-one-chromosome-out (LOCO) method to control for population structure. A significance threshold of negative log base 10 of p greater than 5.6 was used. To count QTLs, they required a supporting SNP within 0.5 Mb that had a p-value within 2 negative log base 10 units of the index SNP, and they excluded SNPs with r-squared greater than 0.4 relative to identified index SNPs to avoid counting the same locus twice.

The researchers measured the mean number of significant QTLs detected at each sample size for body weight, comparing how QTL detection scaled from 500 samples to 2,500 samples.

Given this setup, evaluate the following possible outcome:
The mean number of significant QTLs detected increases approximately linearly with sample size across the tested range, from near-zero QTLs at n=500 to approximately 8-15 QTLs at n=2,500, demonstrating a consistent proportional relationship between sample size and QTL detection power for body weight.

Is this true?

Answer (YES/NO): NO